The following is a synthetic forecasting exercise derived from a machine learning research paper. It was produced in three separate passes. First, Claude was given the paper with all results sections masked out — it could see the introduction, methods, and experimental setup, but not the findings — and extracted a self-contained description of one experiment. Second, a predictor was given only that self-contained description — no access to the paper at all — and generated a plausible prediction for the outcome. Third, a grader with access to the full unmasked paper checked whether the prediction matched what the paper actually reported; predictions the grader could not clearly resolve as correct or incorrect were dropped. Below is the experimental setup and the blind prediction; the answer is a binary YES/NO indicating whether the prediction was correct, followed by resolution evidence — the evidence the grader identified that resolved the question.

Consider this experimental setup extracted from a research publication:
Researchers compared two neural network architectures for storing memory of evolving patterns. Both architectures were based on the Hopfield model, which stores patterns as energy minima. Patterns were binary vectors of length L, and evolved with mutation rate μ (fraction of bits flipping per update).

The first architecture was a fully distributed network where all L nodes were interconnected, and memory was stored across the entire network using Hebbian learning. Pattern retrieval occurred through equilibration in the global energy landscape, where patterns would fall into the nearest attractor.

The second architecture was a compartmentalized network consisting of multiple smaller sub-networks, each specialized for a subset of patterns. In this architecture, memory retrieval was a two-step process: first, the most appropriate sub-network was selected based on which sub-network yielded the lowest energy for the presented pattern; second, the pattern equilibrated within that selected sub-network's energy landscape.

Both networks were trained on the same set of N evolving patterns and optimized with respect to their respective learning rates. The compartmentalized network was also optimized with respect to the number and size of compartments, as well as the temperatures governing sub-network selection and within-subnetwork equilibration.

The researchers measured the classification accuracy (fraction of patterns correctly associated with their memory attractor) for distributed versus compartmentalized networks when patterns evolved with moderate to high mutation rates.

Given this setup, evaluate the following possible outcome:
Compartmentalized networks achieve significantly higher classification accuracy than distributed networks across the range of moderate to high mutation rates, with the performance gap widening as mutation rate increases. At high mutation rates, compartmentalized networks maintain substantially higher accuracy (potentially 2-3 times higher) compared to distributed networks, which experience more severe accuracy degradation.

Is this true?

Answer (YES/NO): YES